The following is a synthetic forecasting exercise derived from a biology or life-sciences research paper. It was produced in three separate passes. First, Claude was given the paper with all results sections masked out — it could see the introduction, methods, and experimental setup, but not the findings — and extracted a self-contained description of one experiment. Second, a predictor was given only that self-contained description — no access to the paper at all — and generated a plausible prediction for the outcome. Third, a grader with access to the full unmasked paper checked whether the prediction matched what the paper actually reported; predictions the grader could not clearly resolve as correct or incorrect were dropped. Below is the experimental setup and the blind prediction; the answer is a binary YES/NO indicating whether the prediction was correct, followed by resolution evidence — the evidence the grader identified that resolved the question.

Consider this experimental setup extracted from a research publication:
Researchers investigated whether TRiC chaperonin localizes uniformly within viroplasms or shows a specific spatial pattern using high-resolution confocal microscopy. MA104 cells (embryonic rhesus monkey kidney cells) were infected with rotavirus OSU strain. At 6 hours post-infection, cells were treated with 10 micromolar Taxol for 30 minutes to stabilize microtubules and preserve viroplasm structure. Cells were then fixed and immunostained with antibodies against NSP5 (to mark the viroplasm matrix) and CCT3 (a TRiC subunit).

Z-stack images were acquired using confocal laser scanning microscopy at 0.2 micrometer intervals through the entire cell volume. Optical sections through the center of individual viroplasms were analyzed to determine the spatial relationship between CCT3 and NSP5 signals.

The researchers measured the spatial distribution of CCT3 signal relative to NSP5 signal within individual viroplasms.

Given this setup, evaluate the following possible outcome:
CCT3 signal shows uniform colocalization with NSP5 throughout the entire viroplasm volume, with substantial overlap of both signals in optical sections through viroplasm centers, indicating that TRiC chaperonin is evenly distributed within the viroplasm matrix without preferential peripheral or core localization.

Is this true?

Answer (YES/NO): NO